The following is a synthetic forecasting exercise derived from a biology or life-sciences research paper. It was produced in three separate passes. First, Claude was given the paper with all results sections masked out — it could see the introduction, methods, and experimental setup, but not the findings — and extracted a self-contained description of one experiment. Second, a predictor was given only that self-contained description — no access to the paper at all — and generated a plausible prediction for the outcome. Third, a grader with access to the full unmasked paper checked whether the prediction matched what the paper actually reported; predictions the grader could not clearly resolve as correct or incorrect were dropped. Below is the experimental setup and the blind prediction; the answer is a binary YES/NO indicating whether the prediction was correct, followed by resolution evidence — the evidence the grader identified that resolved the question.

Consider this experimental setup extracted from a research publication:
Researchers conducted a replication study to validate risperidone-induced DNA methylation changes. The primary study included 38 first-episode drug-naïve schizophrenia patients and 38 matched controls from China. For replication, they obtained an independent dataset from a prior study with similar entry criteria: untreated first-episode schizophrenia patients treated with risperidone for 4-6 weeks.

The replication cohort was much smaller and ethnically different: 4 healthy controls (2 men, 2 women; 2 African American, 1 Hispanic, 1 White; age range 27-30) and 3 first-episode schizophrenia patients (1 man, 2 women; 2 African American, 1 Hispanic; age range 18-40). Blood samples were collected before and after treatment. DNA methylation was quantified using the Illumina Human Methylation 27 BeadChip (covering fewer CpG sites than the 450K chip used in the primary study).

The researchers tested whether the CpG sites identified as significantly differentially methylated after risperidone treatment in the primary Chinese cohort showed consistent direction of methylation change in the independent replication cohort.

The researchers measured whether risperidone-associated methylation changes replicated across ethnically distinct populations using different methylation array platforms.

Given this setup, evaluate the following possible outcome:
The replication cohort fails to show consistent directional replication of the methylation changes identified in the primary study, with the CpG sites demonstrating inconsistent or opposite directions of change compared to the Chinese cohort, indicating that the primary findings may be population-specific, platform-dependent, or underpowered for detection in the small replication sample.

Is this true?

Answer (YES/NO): NO